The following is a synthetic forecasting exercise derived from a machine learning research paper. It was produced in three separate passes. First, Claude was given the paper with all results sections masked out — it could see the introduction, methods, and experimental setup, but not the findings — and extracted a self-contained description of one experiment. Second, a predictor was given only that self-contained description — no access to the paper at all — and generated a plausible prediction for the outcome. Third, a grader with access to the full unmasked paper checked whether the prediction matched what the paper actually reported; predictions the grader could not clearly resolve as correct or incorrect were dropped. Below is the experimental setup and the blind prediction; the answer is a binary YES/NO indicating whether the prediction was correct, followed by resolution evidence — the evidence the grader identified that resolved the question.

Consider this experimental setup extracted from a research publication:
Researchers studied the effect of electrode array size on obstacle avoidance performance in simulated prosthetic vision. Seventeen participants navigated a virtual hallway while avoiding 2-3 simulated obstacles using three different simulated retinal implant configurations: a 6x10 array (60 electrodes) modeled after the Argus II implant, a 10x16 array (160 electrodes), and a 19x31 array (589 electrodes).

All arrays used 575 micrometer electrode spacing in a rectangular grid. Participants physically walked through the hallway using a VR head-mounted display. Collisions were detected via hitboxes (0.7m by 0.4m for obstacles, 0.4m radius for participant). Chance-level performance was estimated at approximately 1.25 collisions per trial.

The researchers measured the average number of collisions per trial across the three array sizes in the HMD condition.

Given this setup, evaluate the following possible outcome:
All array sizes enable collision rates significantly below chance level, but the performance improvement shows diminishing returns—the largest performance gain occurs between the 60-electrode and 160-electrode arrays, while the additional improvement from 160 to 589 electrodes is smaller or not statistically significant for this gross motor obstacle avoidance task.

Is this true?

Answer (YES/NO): NO